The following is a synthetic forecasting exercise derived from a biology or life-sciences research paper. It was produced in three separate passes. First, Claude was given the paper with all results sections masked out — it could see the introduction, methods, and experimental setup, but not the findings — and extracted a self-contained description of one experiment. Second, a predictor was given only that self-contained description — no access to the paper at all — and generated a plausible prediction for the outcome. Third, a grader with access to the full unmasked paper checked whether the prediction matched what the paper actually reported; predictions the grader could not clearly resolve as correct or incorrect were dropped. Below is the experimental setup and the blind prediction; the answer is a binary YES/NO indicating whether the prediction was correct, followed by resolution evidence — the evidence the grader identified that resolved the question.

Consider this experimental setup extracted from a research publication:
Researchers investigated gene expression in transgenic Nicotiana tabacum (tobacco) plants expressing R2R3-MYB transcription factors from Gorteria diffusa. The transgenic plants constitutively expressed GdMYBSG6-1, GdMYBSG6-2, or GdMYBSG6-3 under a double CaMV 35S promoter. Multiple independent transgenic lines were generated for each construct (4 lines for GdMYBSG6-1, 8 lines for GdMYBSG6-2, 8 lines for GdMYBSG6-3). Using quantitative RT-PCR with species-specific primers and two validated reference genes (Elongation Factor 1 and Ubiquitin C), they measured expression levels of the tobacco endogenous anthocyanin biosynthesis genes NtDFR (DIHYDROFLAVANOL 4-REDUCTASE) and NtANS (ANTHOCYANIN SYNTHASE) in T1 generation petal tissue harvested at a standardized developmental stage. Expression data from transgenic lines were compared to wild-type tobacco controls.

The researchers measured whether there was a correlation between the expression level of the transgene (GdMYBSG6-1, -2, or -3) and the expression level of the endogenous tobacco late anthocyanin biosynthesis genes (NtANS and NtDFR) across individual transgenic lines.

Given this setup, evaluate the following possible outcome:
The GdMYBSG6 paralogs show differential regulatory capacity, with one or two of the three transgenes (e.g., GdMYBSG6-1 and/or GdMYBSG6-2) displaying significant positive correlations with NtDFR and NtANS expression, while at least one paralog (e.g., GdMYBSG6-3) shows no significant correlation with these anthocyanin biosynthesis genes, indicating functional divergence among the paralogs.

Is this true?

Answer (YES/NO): NO